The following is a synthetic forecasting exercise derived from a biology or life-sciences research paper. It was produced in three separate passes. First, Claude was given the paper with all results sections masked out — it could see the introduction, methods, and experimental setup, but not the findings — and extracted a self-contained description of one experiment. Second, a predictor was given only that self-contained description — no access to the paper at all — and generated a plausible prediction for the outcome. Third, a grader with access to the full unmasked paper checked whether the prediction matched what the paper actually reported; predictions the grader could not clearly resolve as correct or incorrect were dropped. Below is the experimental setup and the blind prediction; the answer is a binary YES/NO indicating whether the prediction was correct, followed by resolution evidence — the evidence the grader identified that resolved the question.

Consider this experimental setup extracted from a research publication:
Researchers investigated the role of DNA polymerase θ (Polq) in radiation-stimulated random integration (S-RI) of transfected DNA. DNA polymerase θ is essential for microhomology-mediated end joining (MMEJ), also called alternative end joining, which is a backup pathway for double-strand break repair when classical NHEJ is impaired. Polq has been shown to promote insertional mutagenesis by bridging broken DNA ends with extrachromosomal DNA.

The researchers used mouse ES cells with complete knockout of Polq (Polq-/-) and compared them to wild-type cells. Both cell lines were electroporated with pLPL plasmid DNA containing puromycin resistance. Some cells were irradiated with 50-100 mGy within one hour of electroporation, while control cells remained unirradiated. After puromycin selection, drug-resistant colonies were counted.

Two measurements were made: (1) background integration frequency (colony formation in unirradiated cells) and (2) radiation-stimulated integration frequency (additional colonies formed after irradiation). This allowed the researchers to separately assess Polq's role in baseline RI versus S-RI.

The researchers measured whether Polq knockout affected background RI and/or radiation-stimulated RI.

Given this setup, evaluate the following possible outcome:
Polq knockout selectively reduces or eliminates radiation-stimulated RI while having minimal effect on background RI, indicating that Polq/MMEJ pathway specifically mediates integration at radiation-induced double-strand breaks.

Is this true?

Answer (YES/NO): NO